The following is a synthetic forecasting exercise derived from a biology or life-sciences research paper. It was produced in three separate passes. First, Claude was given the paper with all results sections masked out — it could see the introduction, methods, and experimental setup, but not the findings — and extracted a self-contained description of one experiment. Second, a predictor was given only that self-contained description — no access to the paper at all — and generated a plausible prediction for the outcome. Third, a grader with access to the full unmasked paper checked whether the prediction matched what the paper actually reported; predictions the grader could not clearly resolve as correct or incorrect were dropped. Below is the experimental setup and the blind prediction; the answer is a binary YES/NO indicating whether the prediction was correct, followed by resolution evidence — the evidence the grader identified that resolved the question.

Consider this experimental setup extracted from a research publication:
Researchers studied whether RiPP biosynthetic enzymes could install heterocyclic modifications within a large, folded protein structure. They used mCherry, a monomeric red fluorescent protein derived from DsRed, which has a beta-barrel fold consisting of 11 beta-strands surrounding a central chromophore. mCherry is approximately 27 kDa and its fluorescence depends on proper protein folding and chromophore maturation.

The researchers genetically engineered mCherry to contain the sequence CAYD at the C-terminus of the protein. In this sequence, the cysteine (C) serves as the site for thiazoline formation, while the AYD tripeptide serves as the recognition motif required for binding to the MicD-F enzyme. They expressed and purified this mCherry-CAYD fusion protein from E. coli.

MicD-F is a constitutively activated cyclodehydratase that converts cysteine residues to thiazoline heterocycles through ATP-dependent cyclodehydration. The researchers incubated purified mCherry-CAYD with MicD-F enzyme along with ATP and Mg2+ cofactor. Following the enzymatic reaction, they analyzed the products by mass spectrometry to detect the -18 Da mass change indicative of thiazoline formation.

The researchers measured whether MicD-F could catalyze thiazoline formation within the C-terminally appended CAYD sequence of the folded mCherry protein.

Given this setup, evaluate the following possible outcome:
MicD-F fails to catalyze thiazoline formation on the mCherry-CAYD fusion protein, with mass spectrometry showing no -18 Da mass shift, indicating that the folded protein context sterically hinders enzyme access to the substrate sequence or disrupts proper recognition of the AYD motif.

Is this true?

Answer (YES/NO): NO